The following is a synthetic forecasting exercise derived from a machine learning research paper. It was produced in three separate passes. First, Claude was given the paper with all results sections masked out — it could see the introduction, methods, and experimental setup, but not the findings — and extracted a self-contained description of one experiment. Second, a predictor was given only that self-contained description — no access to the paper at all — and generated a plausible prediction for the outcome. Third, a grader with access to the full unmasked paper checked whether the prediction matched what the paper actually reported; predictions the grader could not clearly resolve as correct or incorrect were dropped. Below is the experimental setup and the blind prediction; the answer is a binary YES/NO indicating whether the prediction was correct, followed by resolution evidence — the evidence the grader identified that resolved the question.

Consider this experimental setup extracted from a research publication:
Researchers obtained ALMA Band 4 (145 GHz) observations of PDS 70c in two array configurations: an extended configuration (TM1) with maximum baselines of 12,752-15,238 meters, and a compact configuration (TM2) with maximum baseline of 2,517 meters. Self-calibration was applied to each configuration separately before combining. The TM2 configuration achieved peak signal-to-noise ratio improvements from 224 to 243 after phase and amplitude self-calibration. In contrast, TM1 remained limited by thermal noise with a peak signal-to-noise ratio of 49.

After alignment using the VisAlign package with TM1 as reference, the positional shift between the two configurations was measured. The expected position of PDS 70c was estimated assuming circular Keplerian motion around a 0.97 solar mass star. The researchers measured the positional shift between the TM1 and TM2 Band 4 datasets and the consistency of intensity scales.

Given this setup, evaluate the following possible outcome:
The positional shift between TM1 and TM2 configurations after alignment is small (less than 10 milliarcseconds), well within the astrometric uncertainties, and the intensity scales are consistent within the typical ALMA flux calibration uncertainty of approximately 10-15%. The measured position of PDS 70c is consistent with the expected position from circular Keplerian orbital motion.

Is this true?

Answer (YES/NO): YES